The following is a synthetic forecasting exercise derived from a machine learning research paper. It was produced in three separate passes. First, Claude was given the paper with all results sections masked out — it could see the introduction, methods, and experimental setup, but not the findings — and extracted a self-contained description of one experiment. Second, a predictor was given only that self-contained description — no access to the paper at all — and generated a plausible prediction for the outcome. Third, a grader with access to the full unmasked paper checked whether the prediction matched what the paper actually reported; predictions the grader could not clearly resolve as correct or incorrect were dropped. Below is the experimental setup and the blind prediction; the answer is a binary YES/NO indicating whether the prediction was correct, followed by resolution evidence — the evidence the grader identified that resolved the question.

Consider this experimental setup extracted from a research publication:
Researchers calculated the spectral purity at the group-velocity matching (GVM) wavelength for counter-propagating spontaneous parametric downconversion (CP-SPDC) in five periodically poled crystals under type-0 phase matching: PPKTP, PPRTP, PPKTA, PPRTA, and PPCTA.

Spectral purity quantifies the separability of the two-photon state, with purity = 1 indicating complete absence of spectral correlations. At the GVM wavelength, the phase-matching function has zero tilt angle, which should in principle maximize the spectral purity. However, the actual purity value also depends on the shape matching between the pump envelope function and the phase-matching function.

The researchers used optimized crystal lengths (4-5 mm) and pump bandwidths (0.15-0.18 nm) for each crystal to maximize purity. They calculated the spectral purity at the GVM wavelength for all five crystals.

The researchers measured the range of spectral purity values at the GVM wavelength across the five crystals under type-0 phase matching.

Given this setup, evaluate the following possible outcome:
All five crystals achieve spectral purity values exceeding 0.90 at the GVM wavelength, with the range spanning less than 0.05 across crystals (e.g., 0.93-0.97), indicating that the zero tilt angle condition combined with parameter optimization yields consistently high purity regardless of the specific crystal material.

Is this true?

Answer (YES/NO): YES